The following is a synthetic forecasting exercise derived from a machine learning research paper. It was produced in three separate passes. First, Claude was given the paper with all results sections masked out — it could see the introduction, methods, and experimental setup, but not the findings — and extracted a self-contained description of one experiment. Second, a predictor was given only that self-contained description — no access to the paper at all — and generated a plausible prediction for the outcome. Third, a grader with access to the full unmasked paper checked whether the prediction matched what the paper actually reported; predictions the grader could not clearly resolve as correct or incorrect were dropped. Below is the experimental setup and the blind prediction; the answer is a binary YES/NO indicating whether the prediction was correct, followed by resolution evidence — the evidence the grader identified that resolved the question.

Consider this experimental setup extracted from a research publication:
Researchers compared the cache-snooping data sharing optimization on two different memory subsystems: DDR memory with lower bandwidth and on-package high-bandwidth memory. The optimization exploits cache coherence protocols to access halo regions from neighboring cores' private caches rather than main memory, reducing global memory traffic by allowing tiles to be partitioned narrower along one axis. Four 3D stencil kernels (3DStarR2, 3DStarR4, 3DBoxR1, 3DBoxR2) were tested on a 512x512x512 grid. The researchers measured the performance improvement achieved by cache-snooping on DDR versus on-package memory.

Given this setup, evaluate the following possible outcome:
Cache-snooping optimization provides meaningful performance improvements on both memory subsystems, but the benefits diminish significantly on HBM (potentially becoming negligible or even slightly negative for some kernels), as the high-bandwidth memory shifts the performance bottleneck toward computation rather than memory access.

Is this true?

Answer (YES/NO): NO